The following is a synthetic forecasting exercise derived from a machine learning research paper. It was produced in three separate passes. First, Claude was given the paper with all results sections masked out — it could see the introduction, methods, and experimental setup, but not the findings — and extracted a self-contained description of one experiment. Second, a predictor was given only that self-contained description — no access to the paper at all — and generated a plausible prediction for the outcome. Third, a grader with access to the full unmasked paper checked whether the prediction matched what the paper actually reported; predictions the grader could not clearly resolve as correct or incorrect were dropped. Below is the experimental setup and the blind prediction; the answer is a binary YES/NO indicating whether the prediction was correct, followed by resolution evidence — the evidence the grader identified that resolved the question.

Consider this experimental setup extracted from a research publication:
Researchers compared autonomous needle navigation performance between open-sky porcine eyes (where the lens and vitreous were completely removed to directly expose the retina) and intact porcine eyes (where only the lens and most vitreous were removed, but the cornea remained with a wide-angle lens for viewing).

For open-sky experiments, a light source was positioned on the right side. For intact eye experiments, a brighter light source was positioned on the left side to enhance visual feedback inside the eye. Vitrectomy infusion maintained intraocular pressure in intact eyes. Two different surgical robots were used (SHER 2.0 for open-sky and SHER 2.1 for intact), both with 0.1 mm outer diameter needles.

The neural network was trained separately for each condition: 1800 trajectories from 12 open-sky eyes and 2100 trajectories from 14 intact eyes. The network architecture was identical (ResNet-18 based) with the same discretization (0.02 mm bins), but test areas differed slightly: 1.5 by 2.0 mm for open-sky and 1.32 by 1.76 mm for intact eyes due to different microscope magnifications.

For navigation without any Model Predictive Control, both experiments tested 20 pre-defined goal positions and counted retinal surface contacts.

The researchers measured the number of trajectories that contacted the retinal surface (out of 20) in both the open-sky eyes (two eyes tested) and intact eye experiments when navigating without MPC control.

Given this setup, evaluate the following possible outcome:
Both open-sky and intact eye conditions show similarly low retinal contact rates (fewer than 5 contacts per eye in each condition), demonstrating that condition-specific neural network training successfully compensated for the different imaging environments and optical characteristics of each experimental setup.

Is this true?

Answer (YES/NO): NO